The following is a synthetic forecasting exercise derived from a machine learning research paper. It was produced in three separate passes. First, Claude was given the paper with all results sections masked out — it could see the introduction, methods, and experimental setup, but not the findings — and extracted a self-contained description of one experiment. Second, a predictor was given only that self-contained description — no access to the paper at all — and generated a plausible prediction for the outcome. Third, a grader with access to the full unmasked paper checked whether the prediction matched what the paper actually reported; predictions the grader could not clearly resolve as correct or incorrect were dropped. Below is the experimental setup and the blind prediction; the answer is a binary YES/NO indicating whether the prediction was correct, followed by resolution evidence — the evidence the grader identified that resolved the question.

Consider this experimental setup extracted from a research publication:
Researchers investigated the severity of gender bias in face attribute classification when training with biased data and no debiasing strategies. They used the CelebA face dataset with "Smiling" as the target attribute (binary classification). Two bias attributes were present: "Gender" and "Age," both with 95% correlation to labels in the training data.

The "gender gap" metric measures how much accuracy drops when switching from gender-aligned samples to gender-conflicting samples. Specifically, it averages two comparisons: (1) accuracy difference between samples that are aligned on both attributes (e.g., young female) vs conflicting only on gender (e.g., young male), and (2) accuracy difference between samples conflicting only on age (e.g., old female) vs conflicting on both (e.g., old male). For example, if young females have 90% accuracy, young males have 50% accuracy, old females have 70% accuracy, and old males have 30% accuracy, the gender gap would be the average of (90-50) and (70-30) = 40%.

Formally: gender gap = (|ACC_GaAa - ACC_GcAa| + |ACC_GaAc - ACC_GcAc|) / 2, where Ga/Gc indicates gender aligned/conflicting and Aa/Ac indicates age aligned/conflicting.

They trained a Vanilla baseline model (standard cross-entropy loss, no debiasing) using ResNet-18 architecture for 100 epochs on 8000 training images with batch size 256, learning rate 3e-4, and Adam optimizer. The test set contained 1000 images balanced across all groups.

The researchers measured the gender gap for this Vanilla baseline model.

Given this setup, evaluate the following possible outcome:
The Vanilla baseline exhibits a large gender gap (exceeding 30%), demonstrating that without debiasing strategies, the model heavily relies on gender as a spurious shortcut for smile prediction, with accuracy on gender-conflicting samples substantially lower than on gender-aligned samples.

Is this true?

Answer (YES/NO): YES